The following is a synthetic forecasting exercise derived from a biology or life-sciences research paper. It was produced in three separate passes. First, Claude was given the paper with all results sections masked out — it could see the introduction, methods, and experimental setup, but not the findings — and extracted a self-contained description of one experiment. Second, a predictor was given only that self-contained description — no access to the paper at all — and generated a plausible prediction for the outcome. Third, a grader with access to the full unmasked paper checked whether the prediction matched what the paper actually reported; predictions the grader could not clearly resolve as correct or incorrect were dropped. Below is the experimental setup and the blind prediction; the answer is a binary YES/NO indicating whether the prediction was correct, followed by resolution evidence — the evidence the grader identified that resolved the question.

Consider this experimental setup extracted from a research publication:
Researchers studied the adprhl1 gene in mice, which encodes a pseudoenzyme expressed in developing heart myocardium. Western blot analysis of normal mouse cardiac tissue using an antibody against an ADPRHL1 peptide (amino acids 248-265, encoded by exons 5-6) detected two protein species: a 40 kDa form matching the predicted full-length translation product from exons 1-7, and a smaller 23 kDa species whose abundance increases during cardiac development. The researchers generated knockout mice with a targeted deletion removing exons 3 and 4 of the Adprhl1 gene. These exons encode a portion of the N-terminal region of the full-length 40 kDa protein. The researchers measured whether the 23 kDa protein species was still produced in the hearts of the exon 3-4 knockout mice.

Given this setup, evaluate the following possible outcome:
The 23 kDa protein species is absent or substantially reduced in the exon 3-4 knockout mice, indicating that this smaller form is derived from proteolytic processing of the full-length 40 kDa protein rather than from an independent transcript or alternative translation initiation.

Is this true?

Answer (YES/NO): NO